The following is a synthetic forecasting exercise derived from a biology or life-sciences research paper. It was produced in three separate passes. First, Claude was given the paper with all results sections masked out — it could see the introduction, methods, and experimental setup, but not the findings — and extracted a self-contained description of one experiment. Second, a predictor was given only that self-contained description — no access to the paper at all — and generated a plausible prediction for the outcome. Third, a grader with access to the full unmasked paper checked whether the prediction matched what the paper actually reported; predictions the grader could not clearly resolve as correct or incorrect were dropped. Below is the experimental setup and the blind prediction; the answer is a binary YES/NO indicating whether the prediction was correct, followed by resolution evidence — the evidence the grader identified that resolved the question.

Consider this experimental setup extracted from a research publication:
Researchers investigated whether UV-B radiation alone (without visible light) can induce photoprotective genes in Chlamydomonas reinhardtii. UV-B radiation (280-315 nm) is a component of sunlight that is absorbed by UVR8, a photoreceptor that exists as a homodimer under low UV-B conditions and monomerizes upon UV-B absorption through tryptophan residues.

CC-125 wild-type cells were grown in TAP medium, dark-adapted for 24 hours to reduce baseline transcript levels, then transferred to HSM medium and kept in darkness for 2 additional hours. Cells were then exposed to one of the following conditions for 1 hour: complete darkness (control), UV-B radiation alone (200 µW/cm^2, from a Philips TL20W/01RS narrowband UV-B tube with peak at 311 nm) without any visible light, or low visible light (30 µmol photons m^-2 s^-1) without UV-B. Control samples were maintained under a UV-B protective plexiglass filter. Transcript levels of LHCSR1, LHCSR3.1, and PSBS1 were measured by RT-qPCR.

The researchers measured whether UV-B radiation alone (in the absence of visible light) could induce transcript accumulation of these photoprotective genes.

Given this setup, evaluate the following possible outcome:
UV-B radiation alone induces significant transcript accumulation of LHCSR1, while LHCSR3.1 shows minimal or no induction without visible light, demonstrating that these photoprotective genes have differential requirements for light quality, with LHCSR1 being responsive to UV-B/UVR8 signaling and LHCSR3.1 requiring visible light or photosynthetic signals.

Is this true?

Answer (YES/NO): NO